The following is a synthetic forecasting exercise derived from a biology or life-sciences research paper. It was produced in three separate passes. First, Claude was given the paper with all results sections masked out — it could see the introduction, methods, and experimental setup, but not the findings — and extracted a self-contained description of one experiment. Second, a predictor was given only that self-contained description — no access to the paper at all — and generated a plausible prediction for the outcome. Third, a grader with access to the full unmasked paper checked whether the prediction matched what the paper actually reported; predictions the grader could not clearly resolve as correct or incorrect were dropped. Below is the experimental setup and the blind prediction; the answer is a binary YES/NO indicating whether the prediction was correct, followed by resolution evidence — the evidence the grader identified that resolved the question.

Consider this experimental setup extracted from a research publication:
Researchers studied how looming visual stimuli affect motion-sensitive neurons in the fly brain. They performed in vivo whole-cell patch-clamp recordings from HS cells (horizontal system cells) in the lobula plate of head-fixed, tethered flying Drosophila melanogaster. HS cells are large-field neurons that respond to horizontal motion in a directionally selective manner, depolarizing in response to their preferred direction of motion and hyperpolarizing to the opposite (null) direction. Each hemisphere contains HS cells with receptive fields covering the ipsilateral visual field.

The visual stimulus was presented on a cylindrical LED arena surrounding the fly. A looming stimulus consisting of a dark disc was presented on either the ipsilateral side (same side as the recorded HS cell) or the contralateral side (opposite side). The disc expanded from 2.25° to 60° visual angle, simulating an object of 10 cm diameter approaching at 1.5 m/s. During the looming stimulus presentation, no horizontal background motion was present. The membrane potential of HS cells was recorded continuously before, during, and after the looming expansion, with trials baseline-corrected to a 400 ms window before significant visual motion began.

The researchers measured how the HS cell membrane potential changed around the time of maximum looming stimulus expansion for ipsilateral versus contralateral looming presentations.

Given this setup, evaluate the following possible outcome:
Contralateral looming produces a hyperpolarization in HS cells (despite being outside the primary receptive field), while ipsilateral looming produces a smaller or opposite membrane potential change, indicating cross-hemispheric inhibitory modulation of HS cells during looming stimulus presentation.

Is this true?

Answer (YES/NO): NO